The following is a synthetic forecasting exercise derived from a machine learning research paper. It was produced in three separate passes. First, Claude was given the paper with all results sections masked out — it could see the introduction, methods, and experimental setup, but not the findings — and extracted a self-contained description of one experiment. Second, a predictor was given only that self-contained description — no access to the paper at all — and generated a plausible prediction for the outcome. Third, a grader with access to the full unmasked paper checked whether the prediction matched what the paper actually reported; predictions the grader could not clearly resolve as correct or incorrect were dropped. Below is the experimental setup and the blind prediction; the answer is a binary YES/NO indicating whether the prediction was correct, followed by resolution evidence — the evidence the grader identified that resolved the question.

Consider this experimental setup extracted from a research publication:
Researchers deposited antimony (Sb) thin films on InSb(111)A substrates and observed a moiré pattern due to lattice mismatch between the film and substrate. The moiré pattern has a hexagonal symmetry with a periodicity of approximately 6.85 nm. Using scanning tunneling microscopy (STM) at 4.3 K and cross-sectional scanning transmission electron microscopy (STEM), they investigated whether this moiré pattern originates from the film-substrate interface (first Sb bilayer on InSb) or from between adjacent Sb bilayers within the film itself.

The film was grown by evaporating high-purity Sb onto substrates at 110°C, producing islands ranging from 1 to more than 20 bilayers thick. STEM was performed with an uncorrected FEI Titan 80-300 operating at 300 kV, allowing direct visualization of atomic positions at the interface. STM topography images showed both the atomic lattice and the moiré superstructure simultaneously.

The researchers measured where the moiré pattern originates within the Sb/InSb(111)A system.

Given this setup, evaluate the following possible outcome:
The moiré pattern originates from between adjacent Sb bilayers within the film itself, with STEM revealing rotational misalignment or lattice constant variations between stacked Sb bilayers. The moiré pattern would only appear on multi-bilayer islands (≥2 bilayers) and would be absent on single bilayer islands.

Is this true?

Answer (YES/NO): NO